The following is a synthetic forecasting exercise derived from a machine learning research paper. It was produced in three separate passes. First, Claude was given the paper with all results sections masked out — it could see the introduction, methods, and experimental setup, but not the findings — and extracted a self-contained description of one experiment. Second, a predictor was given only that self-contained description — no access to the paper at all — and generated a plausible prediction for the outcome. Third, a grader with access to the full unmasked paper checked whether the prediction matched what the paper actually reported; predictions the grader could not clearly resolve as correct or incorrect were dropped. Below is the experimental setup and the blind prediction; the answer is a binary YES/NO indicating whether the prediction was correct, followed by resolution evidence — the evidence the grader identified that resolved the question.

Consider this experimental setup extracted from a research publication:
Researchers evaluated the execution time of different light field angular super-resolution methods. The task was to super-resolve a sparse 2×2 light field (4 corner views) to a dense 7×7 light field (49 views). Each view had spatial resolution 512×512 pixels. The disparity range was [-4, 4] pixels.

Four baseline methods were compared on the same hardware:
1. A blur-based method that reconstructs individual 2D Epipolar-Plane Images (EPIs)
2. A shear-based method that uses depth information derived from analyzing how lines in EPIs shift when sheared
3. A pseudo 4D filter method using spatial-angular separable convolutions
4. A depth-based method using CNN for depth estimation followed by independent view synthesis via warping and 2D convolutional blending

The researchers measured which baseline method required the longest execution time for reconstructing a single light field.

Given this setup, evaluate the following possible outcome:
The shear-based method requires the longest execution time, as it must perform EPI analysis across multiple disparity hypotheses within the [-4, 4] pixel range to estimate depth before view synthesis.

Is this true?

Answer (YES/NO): NO